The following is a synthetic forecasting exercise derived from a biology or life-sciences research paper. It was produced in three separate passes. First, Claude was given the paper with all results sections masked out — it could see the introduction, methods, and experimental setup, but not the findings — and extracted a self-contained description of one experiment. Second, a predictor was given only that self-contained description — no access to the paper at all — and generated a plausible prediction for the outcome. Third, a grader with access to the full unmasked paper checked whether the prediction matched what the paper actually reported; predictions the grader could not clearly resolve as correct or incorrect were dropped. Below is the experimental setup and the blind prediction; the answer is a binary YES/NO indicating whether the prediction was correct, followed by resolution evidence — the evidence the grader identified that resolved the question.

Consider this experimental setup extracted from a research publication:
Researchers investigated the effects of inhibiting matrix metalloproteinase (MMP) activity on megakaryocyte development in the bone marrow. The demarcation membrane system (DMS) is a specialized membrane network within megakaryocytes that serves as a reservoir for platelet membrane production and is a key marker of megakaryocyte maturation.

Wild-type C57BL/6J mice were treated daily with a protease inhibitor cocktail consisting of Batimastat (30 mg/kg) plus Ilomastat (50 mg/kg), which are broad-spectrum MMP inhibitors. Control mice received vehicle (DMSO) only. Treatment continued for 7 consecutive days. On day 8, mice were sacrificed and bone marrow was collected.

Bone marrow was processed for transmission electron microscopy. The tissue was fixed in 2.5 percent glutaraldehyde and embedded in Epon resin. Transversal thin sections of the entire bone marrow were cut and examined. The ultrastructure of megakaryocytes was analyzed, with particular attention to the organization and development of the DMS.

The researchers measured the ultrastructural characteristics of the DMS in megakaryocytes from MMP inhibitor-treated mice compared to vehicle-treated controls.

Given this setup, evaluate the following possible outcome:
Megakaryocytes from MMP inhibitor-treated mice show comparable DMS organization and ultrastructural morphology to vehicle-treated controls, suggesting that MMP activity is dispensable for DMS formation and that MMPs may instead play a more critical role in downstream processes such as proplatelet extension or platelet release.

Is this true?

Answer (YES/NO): NO